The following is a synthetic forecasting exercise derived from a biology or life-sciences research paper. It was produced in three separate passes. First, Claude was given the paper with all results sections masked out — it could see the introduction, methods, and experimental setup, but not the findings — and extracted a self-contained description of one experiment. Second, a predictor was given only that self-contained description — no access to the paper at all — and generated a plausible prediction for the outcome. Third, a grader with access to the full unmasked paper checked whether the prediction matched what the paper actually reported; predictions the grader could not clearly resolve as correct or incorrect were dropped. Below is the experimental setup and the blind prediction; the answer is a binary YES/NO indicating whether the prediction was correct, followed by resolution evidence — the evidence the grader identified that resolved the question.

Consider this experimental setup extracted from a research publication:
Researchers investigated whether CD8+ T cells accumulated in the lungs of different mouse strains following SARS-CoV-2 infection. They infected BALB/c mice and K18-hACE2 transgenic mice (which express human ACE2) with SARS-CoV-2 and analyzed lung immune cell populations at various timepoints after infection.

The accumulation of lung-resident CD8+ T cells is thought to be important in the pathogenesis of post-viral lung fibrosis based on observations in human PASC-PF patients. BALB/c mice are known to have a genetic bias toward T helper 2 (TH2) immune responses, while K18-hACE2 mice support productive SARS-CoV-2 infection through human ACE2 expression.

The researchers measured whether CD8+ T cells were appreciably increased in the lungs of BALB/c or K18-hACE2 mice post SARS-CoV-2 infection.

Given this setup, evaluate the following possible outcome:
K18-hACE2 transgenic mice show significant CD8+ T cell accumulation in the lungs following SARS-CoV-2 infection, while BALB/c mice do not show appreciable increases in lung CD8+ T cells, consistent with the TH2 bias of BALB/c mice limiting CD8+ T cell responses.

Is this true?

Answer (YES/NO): NO